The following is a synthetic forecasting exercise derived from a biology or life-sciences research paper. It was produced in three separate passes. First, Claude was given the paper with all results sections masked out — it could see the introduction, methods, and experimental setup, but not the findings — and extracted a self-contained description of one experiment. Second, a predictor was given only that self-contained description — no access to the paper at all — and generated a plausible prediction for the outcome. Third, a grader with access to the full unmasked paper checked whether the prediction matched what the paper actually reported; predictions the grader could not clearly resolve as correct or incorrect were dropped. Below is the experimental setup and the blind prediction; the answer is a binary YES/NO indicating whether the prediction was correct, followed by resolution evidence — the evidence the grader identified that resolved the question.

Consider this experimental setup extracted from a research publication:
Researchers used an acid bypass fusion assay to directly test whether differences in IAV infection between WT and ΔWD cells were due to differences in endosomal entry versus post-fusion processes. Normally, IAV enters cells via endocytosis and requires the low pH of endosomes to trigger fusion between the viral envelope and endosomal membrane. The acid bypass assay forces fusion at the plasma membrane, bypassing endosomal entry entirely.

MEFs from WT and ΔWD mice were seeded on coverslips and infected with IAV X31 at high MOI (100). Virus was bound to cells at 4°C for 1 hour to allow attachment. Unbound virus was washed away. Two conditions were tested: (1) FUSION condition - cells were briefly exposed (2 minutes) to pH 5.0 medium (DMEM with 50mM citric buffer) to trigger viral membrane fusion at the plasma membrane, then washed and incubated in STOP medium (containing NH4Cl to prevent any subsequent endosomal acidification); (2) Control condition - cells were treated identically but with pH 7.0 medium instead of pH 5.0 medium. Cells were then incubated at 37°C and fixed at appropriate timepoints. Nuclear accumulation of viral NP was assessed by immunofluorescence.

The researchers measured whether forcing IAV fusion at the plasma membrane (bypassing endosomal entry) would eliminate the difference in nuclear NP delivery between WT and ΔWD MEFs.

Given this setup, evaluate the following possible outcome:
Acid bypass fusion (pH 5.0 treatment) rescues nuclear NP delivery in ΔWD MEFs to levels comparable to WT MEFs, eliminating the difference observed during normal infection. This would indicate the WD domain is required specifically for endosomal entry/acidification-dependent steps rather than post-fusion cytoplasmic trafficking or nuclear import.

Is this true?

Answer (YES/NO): NO